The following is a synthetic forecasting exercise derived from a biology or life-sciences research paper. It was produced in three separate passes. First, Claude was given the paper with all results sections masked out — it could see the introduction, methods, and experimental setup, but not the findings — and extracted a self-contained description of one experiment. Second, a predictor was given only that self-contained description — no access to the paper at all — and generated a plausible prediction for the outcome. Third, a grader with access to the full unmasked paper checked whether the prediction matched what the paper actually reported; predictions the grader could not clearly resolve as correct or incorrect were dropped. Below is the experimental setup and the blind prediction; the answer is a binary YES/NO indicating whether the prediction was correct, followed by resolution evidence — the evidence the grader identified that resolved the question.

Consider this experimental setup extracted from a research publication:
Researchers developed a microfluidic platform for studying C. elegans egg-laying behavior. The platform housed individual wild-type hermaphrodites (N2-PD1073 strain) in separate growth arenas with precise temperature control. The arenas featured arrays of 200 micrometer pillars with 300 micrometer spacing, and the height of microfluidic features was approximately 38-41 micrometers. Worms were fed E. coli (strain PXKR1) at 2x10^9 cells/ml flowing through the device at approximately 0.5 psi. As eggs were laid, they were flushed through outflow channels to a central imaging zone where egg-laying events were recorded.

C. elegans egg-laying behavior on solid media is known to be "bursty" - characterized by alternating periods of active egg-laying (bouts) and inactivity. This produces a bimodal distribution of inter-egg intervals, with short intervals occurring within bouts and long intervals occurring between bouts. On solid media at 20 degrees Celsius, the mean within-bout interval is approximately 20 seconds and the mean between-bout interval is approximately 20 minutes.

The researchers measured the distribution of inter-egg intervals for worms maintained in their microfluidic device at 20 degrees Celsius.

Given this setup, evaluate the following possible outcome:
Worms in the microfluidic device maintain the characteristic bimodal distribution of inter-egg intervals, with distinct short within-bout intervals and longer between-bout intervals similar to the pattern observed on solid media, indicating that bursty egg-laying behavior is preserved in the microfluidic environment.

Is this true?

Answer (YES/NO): YES